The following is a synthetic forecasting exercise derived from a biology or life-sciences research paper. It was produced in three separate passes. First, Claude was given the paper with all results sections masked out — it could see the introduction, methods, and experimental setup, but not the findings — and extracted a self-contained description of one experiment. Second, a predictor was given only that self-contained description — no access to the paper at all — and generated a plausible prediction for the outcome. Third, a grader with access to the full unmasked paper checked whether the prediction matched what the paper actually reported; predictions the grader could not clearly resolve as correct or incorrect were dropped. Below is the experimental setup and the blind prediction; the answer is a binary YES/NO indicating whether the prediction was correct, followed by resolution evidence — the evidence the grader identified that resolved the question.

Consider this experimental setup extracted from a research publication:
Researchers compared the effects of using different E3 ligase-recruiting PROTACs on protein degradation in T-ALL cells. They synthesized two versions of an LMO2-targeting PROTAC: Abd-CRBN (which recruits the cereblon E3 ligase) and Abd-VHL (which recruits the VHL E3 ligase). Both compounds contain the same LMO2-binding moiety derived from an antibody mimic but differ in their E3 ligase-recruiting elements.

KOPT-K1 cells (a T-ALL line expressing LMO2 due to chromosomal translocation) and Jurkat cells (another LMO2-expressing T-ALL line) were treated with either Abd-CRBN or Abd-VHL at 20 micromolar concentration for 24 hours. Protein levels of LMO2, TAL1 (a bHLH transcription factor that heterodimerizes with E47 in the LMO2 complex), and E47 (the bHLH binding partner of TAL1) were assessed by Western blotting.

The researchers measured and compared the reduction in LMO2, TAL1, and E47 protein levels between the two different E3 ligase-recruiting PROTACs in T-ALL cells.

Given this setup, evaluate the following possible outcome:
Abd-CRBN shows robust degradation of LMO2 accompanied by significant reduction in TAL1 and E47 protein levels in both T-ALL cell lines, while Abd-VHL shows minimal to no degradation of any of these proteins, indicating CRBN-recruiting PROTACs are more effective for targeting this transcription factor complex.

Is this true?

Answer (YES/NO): NO